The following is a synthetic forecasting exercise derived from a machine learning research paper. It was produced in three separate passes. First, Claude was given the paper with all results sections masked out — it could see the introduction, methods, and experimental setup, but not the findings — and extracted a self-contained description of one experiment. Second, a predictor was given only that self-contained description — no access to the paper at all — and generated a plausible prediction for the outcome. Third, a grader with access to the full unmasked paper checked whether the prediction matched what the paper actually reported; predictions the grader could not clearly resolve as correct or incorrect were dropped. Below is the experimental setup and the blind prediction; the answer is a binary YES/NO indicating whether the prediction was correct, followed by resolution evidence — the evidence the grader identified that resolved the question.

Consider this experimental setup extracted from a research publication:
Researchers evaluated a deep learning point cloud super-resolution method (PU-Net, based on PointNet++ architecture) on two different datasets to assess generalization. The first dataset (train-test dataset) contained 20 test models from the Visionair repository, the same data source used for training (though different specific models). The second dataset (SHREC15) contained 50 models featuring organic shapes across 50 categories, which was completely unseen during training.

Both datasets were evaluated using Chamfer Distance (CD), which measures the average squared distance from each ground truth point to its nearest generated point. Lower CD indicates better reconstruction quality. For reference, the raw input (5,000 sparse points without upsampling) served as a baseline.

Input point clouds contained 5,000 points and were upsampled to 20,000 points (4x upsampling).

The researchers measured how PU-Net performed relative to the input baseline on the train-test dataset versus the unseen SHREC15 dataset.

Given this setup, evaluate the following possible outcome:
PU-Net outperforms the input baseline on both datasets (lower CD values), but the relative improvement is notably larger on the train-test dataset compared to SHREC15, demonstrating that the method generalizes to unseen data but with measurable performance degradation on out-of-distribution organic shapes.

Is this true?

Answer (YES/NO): NO